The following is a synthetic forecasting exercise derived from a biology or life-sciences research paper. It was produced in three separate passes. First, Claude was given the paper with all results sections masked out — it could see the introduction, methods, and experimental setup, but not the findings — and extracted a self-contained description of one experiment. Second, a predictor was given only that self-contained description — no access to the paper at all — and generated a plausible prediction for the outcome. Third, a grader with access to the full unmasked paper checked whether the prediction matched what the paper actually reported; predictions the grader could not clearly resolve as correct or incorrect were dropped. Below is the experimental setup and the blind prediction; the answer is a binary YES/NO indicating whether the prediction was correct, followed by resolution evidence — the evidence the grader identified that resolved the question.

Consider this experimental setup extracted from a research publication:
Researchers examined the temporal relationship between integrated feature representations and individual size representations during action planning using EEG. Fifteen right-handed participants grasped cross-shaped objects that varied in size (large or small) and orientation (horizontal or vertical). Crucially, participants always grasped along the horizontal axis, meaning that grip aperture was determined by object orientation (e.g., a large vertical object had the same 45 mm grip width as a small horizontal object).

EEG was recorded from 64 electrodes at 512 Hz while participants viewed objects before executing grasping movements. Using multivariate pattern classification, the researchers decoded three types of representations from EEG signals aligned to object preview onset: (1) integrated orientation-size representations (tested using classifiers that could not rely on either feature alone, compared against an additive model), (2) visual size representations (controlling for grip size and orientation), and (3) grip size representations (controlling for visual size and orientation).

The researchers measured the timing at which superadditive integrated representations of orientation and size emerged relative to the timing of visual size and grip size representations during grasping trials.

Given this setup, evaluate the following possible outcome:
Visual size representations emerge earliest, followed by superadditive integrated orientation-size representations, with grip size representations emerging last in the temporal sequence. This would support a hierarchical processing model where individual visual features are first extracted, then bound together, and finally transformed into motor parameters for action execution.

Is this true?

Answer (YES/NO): NO